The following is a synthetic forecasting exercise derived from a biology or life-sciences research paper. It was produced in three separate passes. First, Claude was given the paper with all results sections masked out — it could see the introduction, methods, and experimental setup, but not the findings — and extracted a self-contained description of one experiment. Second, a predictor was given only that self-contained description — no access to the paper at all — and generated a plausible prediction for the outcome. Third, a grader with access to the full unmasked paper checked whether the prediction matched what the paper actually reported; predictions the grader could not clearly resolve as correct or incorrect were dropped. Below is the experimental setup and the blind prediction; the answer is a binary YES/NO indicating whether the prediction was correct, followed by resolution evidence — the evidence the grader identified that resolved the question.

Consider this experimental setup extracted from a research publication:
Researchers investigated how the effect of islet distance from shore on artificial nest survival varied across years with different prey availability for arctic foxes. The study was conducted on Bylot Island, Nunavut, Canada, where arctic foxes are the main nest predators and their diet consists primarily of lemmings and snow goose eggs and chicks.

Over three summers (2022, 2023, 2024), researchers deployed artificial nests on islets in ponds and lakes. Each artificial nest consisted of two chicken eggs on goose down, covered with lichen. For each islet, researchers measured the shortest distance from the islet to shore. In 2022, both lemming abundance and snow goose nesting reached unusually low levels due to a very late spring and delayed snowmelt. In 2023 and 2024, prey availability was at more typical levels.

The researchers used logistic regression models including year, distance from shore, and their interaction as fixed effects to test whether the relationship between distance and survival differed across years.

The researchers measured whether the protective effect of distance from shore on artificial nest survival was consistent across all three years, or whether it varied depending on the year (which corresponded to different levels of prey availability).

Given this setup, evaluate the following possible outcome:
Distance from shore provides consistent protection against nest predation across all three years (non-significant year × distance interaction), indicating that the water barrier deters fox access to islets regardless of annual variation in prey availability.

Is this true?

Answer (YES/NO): YES